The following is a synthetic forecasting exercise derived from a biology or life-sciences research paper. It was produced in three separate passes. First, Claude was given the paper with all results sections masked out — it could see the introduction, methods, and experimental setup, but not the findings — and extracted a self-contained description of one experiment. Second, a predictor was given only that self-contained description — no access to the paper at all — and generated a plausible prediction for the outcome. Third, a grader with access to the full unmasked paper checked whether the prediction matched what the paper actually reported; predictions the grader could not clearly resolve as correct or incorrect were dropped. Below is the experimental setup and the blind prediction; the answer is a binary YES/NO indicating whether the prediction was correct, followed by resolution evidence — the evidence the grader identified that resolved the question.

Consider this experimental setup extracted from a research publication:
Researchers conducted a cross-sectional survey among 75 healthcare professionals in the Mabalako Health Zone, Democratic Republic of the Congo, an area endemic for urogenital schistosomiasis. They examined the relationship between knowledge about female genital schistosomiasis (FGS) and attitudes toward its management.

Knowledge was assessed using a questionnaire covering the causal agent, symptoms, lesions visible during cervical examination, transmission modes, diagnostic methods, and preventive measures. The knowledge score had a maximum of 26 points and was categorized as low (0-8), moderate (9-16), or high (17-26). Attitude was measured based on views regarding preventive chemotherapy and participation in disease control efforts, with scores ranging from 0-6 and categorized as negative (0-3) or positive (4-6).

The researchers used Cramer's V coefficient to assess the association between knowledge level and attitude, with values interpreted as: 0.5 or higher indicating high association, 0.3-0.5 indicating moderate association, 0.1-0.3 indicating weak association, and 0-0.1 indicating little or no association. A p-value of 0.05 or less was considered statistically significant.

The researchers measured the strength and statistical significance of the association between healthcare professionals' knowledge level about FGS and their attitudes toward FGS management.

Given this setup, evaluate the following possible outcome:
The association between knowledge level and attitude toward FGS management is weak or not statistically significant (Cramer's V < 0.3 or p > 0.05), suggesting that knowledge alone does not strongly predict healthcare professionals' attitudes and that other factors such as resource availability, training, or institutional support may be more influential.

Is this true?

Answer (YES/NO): YES